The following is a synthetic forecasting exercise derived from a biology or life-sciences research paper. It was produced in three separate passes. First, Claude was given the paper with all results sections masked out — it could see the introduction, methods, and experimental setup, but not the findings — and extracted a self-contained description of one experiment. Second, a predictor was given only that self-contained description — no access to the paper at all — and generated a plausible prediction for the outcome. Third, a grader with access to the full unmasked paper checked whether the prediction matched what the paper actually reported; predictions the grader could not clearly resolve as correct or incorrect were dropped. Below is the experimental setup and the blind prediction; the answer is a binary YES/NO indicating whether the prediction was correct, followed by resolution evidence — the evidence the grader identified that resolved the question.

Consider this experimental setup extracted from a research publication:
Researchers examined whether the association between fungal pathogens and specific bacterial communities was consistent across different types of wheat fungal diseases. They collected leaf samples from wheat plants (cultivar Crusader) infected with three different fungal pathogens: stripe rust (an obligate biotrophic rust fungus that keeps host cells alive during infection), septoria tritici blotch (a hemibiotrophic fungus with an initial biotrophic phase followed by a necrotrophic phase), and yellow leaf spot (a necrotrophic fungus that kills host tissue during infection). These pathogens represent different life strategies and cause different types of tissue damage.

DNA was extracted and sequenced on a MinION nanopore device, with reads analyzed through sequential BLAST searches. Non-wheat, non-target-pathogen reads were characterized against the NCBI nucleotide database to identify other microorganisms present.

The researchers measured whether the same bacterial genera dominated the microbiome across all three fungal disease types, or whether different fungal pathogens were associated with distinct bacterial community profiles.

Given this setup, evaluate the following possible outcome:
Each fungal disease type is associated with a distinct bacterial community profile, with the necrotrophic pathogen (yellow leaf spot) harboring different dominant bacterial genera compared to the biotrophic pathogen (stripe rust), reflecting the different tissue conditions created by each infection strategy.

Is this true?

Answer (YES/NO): NO